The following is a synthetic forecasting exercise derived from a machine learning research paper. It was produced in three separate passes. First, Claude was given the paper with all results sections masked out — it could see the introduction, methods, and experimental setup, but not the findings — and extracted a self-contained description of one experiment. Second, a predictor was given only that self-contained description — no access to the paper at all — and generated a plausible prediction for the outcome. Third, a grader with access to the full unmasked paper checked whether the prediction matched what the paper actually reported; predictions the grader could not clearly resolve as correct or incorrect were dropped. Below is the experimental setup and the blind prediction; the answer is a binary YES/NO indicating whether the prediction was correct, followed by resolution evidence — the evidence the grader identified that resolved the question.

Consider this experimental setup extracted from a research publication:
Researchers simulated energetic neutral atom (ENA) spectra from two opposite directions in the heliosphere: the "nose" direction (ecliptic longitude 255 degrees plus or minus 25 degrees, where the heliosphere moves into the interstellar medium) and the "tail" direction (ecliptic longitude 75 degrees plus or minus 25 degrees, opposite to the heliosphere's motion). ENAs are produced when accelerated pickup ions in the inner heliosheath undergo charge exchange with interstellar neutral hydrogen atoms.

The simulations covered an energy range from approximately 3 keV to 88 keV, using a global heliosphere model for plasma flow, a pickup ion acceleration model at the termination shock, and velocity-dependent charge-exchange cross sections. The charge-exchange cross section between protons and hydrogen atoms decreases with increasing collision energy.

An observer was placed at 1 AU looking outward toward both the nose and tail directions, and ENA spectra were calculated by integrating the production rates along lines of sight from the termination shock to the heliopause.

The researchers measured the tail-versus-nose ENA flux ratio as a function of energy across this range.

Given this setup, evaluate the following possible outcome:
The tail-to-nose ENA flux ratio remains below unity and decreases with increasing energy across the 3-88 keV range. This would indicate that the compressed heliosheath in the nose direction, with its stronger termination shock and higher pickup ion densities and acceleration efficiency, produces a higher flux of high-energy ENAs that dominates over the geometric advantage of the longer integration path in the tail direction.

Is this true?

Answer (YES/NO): NO